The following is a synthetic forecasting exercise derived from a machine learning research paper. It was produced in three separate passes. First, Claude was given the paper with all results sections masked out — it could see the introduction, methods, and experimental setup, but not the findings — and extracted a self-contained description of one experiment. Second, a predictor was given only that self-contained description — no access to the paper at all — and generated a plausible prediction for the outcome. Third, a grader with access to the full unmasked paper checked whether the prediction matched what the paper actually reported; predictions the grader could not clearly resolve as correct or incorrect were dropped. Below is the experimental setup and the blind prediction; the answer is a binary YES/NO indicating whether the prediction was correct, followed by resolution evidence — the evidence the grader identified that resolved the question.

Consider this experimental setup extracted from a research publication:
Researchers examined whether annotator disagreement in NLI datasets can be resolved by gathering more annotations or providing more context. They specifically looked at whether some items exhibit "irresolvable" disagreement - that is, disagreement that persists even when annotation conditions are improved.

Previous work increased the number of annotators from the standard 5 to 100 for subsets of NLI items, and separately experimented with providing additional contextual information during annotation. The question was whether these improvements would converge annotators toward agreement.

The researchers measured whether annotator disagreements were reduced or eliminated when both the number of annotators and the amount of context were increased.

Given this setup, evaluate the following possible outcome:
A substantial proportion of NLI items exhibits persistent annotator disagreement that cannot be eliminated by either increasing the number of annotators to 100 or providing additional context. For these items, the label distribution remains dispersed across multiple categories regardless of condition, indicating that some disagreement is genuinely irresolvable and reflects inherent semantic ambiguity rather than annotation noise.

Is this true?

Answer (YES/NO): YES